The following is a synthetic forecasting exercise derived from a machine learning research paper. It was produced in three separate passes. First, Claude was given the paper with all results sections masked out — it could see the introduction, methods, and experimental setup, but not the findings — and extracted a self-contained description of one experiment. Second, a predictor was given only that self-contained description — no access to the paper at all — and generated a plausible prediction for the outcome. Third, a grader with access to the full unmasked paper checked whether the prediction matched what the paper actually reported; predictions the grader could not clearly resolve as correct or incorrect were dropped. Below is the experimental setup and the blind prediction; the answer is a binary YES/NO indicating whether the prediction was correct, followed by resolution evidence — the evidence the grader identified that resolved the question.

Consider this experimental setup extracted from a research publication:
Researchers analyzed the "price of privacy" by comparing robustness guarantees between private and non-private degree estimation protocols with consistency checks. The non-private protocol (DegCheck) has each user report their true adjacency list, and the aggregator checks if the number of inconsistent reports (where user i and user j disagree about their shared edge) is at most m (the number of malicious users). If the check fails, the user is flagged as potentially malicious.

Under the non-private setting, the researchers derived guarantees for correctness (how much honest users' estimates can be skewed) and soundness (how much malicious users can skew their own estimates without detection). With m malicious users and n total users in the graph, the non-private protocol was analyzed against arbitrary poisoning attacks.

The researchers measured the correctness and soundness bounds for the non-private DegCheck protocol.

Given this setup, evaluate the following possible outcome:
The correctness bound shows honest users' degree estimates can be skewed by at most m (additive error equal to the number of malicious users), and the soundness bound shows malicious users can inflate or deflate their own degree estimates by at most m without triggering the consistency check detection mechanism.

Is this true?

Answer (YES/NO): NO